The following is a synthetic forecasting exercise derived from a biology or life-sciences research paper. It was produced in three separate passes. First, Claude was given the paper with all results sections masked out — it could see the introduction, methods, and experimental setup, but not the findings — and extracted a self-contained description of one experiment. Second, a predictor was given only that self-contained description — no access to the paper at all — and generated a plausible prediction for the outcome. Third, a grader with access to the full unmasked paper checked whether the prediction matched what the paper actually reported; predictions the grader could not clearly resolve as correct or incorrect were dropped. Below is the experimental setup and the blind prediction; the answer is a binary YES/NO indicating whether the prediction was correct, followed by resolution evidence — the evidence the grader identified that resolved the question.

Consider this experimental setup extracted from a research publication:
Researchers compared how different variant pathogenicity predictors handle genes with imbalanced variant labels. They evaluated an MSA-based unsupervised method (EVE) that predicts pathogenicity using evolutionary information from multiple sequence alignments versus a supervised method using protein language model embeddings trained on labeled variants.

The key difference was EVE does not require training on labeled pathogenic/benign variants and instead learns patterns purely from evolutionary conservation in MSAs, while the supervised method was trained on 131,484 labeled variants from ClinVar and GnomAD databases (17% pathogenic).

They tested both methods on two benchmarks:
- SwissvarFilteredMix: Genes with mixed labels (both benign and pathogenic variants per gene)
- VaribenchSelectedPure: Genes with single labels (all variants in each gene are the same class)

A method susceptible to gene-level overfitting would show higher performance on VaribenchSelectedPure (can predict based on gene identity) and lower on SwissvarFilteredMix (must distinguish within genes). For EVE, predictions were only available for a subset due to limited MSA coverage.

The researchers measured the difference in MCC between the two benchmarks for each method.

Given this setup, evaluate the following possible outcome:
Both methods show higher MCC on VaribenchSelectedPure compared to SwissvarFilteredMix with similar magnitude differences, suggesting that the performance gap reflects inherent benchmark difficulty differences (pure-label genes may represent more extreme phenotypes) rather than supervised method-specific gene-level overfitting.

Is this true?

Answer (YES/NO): NO